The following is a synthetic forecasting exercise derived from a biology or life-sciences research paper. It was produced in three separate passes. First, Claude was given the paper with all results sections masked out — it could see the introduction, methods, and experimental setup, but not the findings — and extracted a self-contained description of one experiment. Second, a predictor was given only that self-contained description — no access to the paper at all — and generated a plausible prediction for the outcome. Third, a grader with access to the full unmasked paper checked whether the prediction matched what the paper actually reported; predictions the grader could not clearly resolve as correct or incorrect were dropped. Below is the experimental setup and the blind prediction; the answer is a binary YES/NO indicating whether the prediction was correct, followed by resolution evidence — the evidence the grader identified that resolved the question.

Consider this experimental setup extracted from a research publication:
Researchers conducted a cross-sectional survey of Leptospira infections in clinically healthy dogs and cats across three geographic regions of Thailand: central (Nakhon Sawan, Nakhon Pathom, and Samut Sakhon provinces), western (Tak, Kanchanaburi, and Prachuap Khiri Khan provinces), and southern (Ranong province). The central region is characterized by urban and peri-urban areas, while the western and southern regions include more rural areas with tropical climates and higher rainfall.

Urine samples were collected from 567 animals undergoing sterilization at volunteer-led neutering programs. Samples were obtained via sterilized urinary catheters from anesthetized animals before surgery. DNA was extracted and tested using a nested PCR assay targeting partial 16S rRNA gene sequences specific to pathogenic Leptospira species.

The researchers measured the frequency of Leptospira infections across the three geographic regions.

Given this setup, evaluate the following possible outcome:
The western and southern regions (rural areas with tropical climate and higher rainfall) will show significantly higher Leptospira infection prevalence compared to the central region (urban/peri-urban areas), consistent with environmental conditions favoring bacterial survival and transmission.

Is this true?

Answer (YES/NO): YES